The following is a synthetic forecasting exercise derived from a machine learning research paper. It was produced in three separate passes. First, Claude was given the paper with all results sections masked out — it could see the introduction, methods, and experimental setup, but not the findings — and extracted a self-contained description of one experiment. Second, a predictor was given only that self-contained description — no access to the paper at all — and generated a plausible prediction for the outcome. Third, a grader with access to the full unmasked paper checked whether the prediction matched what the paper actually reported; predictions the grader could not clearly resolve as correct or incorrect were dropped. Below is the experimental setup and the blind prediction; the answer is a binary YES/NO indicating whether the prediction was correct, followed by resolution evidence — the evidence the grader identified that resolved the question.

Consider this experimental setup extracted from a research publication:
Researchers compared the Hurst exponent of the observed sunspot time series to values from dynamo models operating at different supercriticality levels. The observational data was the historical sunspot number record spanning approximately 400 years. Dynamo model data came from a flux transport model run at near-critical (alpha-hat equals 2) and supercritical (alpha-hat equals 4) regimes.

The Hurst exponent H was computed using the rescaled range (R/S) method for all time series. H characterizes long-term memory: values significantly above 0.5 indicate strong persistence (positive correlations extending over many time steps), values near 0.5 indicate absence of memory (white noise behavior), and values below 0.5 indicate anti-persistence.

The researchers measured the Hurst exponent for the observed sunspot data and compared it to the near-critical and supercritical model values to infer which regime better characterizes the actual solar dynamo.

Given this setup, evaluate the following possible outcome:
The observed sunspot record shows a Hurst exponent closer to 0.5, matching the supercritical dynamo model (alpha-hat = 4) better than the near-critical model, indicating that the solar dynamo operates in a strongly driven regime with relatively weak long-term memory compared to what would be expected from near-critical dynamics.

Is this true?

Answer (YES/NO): NO